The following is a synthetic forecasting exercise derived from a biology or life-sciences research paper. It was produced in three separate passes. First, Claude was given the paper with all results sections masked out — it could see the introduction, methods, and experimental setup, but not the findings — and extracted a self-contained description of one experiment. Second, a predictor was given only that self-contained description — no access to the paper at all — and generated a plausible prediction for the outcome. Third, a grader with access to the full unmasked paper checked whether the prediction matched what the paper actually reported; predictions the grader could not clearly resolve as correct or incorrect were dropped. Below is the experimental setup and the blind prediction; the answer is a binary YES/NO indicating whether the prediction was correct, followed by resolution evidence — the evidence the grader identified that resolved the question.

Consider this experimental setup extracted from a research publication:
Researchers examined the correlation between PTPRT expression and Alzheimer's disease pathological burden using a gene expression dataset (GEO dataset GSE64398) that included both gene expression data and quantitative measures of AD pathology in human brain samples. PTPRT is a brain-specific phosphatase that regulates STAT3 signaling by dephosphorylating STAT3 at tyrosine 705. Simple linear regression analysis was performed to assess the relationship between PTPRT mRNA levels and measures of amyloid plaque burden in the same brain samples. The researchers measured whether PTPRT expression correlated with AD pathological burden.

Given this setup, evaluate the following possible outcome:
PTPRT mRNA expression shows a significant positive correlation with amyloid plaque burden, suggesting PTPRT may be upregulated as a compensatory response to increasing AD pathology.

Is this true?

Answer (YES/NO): NO